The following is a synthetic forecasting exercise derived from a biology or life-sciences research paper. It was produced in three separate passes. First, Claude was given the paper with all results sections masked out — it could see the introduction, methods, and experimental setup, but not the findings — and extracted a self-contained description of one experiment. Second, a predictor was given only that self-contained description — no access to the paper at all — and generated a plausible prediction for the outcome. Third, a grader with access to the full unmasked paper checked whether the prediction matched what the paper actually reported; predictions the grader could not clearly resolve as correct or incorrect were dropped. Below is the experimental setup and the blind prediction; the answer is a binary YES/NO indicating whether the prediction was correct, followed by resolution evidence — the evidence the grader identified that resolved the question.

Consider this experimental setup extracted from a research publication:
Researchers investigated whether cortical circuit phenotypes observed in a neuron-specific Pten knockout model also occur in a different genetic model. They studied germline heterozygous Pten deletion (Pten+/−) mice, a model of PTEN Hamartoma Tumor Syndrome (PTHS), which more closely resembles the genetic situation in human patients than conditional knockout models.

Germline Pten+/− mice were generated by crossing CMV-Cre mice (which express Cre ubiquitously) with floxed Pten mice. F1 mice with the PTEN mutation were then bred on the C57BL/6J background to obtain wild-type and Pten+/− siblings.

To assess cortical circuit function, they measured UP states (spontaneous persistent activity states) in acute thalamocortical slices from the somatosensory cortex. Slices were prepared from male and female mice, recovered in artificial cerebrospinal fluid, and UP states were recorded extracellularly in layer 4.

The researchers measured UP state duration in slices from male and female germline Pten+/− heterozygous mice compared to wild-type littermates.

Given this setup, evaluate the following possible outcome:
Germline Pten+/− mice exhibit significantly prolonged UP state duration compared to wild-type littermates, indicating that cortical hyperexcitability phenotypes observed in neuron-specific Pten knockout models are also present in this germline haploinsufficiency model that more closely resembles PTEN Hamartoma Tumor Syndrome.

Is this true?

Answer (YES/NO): NO